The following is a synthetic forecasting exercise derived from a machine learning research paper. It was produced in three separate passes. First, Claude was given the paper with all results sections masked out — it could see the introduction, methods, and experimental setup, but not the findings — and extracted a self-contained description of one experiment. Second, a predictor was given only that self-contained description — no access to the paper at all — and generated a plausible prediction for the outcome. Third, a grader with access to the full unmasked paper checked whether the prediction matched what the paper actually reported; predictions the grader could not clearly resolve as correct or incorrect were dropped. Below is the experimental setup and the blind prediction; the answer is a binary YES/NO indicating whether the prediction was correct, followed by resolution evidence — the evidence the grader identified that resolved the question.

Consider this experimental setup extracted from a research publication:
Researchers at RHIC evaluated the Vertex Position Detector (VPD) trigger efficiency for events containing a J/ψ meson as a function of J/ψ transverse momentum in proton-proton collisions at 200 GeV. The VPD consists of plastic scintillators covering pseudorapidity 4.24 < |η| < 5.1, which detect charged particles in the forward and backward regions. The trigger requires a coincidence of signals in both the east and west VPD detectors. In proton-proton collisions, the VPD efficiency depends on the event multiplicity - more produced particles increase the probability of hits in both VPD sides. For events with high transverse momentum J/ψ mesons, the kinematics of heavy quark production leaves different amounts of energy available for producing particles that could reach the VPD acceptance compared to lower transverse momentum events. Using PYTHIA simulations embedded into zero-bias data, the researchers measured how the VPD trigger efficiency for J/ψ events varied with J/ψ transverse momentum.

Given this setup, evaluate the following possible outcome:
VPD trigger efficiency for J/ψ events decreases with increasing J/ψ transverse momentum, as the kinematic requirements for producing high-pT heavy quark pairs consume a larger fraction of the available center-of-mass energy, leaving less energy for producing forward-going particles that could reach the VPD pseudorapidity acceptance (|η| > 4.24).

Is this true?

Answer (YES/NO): YES